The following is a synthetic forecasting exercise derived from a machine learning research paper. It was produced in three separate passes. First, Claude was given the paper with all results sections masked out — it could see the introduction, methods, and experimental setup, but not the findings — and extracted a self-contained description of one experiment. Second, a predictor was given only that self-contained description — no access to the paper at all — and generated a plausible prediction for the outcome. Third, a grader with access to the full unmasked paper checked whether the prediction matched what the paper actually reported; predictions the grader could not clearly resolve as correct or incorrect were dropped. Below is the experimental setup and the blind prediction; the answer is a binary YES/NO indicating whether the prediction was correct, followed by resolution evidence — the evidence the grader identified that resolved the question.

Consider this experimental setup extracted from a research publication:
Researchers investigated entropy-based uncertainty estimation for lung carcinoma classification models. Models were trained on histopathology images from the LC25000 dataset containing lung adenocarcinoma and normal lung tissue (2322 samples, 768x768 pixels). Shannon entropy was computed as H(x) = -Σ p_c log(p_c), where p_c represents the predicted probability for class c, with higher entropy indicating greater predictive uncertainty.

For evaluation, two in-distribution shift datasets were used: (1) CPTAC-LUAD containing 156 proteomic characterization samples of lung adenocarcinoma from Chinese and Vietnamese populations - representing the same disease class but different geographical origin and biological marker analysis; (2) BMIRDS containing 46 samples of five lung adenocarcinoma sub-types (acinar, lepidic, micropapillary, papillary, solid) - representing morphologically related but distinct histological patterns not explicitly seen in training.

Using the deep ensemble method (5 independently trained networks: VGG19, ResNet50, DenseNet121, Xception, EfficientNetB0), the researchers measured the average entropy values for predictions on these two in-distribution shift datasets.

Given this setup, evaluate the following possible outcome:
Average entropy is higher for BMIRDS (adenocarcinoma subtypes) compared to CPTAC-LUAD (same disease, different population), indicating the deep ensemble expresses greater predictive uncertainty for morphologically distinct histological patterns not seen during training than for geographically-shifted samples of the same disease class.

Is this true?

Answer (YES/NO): YES